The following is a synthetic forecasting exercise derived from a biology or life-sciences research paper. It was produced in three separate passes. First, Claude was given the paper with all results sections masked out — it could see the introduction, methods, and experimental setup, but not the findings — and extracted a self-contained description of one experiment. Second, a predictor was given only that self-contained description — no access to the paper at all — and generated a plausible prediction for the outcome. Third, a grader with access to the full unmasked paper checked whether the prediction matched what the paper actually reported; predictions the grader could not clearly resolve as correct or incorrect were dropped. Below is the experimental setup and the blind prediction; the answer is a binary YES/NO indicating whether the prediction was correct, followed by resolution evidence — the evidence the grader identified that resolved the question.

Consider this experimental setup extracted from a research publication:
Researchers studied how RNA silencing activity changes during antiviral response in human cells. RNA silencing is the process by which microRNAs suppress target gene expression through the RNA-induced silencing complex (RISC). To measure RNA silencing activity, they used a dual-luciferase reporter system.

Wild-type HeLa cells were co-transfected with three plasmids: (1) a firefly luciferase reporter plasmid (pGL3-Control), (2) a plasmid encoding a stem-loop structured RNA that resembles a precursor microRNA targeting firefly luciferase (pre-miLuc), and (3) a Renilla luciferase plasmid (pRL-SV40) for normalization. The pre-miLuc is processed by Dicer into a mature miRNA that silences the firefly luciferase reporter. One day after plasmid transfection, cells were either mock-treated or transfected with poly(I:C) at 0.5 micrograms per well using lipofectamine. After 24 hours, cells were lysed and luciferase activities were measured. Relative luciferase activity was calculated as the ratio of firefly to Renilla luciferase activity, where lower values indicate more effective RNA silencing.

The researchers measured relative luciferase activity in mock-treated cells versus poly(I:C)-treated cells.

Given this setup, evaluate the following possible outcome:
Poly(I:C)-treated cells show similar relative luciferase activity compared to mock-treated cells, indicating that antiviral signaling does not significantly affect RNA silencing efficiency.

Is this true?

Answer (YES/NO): NO